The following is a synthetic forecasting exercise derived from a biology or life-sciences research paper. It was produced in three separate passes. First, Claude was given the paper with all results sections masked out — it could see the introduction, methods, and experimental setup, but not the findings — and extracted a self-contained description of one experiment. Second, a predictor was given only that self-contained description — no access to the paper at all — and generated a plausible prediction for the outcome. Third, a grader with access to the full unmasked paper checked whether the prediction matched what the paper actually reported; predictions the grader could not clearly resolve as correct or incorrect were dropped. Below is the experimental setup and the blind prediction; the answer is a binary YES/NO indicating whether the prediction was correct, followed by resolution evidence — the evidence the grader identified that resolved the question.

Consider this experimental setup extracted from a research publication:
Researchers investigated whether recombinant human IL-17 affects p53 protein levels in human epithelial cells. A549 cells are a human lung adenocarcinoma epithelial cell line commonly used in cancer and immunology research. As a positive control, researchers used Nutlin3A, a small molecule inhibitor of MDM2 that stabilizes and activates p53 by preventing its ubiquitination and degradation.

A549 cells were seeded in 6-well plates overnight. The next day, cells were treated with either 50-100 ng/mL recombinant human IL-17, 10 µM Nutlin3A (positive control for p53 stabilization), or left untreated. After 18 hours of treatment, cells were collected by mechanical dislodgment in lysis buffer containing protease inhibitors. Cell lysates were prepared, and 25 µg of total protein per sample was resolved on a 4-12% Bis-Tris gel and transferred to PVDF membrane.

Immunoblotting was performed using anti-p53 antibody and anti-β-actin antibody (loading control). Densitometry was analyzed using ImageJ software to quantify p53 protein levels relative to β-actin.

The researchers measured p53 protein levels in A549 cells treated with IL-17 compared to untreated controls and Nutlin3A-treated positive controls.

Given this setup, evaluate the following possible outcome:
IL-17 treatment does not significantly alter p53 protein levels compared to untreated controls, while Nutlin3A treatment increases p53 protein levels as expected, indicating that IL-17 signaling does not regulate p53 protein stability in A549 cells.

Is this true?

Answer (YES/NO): NO